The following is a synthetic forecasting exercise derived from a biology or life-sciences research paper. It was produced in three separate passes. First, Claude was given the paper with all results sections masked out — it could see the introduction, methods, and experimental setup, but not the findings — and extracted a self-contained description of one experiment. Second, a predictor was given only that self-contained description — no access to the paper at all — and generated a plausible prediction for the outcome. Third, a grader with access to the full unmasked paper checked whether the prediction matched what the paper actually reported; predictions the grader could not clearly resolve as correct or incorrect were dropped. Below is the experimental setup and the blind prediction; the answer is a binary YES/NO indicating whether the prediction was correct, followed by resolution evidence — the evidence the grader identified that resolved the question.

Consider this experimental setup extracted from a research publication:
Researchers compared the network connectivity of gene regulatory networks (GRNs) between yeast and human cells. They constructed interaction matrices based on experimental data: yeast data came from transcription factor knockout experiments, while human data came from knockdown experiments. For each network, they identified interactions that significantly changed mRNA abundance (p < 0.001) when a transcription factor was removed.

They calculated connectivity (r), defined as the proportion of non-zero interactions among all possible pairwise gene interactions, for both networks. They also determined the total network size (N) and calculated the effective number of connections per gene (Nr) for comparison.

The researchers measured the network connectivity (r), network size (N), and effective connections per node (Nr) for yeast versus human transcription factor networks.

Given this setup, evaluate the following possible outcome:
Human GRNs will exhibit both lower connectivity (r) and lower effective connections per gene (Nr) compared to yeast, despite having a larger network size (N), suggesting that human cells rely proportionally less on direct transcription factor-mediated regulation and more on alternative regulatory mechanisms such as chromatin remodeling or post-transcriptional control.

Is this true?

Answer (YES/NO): NO